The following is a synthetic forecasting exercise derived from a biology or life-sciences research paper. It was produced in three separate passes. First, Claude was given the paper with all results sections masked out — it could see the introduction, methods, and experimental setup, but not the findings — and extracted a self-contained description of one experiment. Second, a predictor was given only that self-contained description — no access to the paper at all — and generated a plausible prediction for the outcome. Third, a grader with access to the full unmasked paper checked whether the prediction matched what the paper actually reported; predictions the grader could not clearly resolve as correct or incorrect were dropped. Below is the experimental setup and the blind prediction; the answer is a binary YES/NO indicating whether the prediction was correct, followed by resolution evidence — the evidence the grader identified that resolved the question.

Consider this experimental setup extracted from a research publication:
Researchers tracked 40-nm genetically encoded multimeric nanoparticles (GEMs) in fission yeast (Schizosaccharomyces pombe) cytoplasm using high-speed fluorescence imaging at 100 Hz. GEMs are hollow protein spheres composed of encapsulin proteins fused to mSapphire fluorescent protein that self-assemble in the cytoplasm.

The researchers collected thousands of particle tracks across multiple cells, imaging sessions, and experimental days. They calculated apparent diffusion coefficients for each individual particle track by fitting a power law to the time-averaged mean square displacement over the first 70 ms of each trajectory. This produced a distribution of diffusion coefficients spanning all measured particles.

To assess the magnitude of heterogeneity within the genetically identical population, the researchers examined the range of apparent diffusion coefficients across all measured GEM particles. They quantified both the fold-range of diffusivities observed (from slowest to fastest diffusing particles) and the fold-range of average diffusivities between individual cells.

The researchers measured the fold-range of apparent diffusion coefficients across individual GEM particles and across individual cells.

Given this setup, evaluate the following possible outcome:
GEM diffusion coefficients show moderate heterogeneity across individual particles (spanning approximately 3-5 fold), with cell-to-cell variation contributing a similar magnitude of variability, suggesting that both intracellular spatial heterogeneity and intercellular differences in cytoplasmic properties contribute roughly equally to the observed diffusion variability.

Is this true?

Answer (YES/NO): NO